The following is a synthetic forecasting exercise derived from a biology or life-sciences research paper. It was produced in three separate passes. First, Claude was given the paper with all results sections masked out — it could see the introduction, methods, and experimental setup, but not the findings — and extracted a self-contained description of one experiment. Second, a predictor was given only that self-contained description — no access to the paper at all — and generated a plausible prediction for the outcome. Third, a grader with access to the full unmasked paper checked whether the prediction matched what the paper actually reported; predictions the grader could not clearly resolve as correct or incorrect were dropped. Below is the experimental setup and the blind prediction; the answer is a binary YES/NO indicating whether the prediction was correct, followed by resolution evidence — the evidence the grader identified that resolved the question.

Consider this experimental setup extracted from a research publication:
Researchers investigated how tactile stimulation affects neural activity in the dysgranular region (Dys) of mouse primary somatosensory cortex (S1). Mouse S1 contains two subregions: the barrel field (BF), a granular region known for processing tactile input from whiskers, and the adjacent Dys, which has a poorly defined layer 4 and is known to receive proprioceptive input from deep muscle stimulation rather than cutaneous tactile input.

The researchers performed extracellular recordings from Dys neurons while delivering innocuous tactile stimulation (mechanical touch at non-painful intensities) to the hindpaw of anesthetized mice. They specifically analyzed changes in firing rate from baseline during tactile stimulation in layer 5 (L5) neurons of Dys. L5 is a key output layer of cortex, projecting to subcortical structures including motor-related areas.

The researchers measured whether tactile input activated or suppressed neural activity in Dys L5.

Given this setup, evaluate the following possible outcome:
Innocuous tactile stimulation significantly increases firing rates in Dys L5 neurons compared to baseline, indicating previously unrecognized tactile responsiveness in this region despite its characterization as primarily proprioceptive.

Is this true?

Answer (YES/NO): NO